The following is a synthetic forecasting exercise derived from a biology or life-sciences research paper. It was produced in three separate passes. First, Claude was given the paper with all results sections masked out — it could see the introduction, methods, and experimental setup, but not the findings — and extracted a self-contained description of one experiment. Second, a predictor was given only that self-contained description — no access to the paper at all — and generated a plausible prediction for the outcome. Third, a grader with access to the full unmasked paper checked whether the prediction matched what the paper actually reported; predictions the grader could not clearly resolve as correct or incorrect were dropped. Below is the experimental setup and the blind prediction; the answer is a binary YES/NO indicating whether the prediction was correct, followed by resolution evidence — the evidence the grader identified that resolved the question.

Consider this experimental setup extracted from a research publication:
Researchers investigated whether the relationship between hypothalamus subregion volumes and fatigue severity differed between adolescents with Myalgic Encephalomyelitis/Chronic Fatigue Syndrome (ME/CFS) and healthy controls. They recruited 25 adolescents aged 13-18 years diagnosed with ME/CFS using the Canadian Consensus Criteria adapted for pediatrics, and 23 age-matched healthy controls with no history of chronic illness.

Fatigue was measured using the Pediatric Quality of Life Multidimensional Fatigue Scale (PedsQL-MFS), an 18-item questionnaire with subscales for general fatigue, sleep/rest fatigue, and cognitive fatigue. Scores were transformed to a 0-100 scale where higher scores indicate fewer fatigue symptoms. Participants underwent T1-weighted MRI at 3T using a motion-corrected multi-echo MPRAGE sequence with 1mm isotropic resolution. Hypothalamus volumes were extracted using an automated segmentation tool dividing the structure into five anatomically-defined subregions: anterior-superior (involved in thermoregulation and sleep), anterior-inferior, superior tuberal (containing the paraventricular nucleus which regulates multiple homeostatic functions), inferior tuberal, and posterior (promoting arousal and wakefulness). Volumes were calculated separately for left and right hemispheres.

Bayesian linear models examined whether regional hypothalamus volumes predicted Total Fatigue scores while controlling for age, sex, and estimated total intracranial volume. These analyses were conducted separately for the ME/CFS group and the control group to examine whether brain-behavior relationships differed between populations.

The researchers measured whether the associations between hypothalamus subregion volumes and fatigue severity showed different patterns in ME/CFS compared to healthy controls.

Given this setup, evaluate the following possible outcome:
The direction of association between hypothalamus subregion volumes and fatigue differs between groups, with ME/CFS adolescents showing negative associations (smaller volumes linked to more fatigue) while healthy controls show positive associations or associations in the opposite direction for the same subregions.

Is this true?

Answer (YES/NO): NO